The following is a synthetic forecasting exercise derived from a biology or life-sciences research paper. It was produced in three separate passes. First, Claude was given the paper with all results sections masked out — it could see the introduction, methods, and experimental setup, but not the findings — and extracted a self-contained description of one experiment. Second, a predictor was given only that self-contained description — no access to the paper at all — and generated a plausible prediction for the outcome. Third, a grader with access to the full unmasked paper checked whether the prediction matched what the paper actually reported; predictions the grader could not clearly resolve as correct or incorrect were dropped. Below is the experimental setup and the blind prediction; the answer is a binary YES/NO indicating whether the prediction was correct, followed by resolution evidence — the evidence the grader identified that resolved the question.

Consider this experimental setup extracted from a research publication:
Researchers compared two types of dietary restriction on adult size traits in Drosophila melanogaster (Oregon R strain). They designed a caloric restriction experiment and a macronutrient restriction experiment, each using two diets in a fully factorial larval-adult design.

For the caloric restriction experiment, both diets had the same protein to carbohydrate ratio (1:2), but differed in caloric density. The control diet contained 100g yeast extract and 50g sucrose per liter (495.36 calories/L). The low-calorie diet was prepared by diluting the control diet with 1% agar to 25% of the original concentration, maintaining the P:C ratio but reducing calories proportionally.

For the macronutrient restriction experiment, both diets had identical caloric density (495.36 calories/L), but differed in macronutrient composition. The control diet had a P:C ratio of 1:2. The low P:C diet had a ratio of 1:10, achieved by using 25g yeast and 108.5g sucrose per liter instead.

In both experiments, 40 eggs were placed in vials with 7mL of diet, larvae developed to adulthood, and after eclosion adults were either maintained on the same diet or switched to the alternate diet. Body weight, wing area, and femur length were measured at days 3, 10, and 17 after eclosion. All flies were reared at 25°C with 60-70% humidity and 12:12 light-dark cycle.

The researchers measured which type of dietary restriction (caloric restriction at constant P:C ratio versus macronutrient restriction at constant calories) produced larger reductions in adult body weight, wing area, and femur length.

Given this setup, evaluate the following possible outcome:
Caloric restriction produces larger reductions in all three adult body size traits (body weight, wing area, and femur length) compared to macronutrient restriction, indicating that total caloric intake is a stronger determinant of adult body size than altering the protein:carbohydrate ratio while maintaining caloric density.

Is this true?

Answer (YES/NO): NO